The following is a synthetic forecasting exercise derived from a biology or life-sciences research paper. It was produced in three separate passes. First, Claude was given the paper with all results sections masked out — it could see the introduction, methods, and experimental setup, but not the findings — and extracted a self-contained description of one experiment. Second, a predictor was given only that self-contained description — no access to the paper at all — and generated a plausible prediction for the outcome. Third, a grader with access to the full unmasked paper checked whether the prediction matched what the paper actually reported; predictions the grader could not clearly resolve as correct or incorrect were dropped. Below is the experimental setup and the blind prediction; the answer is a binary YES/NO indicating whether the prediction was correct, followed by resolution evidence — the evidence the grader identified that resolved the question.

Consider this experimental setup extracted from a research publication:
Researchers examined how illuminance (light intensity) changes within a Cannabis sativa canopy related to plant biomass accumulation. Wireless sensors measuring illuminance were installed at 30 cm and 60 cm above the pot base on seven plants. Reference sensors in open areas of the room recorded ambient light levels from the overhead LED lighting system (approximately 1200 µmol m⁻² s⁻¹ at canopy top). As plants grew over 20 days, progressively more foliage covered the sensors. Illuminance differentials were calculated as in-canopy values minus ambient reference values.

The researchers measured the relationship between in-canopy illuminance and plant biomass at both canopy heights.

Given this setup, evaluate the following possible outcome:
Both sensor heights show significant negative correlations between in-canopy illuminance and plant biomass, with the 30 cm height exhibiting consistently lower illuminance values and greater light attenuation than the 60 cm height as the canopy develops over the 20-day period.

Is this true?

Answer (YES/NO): NO